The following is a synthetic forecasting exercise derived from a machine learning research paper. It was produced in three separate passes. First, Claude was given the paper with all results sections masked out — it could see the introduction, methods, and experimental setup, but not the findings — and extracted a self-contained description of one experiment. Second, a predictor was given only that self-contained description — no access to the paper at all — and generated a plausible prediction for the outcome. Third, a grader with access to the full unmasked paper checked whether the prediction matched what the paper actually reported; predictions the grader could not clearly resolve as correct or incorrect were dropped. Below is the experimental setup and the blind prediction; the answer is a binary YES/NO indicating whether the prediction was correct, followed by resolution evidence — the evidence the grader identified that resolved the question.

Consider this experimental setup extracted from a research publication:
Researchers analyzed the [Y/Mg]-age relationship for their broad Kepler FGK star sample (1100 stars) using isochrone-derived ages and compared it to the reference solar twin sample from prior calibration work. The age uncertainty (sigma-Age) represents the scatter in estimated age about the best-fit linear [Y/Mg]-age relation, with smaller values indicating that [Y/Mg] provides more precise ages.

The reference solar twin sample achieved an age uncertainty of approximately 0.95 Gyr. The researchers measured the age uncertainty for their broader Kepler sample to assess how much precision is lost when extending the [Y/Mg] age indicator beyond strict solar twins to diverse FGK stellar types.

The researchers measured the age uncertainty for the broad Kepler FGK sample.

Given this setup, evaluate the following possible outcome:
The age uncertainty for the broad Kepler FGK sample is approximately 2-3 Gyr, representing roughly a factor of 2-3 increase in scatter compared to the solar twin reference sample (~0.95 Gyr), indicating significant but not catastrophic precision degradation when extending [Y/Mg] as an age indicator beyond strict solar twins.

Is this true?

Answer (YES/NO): NO